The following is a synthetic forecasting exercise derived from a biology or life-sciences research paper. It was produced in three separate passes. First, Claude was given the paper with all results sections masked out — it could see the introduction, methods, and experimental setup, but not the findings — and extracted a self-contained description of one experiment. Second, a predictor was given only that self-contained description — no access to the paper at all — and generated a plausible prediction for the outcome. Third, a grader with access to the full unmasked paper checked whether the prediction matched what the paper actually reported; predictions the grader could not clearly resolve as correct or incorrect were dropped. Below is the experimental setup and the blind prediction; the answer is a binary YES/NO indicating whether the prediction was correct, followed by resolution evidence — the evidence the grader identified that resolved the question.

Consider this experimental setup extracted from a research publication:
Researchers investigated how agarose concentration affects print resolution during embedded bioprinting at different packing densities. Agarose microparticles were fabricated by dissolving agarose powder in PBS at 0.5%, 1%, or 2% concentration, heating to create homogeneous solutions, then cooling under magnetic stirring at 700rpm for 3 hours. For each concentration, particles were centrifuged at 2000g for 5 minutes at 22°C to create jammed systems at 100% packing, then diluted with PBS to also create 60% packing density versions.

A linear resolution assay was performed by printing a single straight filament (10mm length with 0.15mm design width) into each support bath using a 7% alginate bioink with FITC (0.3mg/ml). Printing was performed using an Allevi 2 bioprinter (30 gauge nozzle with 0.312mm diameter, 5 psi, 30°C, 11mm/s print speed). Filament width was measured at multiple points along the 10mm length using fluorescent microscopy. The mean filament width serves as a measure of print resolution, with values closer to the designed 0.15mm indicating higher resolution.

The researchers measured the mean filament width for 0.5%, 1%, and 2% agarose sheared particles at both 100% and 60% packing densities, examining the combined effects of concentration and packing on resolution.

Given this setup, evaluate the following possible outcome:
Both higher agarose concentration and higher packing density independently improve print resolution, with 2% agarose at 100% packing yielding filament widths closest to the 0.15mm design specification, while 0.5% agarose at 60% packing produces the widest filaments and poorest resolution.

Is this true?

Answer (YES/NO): NO